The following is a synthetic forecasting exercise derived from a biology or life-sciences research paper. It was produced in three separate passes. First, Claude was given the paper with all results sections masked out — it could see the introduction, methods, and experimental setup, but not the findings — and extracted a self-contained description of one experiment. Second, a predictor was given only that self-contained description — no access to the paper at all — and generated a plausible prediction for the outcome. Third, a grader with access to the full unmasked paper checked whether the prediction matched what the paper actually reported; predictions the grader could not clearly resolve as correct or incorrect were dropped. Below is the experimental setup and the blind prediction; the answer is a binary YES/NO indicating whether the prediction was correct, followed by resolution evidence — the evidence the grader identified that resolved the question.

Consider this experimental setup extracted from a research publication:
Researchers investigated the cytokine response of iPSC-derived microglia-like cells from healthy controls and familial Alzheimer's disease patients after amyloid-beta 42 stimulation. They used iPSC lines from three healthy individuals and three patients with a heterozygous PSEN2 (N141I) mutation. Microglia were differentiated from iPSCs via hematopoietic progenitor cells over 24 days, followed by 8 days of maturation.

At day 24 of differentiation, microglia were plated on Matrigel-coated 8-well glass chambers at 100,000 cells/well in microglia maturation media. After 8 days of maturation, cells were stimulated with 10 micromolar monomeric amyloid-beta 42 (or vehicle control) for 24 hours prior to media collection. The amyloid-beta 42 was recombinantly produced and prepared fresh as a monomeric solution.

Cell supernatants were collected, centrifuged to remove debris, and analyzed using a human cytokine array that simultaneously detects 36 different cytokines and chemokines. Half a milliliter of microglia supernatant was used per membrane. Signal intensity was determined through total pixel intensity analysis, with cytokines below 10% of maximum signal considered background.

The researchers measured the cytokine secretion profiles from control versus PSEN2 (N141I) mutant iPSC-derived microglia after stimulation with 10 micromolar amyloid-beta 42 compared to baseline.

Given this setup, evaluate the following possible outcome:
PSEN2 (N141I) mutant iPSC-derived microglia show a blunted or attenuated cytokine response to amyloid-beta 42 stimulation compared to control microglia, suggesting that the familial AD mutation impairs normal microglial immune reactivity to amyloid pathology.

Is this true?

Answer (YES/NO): NO